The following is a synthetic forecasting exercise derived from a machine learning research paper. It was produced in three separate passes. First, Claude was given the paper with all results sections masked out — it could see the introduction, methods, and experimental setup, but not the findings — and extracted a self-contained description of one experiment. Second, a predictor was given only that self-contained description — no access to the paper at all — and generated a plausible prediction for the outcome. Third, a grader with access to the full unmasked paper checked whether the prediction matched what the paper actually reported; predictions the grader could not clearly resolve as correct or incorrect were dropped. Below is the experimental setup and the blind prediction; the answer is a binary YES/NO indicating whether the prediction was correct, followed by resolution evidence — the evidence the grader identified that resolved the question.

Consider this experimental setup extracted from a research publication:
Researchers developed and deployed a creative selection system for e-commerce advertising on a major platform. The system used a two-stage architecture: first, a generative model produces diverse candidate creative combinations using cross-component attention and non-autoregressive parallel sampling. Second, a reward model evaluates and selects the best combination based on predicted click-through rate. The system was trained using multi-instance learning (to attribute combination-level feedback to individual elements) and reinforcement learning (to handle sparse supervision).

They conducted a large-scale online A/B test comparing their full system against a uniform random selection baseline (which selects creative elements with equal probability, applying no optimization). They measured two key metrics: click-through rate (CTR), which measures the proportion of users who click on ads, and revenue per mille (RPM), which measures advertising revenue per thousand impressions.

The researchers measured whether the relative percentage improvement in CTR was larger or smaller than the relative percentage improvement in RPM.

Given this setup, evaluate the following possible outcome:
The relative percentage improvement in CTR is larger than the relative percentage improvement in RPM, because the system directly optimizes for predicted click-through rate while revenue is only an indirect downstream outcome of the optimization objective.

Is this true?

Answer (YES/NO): YES